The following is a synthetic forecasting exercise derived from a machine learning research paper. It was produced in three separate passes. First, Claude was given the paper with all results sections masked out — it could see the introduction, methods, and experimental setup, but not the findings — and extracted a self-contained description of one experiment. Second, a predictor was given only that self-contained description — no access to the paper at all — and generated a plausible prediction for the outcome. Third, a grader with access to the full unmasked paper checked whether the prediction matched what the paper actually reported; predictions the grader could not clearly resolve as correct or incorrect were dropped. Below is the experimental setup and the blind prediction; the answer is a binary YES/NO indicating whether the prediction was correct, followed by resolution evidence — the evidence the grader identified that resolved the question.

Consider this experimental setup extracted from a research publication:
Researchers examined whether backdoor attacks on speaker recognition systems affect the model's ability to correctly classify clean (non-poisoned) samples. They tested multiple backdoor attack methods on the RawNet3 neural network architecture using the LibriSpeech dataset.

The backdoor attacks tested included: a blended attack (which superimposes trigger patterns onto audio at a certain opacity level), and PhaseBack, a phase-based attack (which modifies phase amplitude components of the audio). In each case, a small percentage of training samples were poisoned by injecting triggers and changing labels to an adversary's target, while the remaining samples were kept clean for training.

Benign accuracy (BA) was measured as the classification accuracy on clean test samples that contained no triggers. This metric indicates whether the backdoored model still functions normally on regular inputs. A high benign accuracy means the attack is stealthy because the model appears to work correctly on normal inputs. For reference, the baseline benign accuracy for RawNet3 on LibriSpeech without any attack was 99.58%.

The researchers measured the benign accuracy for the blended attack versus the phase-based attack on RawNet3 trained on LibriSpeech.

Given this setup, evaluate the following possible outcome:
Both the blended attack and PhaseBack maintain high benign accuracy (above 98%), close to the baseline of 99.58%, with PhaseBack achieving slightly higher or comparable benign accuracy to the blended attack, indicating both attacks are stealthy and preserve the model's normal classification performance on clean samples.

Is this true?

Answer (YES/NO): NO